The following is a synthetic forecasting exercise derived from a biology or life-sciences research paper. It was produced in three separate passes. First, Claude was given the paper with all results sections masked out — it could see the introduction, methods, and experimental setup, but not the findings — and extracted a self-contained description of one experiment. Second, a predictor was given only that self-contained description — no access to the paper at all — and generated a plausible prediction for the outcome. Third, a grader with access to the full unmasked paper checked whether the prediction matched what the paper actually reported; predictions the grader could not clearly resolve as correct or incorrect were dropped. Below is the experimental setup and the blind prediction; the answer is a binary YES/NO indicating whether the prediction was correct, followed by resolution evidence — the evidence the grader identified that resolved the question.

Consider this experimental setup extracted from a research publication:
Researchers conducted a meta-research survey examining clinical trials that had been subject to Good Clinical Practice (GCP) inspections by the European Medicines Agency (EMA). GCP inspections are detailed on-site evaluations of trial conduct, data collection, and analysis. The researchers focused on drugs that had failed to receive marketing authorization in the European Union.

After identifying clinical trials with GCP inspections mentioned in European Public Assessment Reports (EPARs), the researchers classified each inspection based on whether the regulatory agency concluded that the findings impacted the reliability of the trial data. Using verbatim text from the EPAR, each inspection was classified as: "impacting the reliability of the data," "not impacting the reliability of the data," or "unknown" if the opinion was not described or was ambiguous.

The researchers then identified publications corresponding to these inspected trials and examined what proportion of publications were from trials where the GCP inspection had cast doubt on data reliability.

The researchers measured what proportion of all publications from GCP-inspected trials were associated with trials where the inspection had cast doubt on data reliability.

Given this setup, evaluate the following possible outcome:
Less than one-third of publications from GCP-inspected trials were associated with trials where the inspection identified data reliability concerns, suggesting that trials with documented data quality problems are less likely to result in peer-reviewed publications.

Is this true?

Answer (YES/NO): NO